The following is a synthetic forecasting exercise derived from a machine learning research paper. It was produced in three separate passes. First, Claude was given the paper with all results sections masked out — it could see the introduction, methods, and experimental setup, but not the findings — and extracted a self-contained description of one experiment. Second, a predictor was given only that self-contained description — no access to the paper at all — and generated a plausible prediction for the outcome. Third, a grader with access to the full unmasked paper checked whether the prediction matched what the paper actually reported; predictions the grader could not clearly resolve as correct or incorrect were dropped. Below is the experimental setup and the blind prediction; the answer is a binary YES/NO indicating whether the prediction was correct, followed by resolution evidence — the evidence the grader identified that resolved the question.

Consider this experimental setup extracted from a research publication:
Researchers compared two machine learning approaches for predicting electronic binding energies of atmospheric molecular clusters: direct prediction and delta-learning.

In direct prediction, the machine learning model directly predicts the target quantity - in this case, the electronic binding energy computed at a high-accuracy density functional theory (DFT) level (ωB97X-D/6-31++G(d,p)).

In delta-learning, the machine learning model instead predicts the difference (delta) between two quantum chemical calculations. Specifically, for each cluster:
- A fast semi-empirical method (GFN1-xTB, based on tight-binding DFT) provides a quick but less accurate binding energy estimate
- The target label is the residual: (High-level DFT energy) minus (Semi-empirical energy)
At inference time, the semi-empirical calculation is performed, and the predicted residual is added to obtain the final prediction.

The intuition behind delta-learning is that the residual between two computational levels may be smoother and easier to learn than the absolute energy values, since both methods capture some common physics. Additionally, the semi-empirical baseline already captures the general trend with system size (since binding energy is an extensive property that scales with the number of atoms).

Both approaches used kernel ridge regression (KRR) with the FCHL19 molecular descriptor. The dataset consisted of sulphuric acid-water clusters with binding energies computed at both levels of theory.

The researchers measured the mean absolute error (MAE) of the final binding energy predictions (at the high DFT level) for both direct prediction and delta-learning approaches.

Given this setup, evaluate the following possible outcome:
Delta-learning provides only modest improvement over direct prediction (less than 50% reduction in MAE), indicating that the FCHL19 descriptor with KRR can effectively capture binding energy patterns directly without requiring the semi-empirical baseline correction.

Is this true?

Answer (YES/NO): NO